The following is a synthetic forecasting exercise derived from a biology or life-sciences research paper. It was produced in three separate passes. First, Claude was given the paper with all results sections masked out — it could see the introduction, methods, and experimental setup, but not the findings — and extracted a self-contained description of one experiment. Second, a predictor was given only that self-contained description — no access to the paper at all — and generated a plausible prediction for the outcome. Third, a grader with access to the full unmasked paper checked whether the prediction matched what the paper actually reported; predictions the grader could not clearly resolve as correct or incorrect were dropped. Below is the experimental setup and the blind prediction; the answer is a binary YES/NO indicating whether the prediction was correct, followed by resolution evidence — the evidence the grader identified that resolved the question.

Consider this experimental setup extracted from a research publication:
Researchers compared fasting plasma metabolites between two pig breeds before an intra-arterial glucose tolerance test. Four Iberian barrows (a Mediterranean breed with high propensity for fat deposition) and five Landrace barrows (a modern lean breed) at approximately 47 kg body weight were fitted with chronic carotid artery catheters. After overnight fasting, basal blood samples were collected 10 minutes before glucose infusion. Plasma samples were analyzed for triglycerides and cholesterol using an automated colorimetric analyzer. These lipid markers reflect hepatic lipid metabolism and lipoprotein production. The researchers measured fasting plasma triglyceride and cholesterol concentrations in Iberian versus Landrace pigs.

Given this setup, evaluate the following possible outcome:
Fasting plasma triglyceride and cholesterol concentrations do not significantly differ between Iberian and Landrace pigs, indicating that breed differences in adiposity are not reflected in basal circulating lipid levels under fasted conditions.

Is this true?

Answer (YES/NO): YES